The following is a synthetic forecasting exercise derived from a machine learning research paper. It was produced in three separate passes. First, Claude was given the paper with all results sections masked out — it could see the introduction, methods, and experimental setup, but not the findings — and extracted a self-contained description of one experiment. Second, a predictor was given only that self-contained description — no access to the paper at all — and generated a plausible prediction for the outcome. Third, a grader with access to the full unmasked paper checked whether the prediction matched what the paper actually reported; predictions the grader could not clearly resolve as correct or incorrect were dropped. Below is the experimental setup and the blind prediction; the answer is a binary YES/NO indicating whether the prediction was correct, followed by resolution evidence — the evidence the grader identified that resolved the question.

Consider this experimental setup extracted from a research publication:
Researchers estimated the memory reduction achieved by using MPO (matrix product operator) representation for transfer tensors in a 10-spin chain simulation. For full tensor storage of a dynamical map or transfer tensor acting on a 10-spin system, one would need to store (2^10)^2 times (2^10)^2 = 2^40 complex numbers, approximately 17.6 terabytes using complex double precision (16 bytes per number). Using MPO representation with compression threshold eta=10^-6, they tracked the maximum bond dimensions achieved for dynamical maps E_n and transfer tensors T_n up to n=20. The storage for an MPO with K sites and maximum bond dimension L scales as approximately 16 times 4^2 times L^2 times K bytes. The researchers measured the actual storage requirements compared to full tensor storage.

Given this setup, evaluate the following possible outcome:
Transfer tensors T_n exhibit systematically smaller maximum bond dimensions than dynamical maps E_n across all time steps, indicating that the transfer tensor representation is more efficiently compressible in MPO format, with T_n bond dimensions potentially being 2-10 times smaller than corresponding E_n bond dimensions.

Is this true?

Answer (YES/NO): NO